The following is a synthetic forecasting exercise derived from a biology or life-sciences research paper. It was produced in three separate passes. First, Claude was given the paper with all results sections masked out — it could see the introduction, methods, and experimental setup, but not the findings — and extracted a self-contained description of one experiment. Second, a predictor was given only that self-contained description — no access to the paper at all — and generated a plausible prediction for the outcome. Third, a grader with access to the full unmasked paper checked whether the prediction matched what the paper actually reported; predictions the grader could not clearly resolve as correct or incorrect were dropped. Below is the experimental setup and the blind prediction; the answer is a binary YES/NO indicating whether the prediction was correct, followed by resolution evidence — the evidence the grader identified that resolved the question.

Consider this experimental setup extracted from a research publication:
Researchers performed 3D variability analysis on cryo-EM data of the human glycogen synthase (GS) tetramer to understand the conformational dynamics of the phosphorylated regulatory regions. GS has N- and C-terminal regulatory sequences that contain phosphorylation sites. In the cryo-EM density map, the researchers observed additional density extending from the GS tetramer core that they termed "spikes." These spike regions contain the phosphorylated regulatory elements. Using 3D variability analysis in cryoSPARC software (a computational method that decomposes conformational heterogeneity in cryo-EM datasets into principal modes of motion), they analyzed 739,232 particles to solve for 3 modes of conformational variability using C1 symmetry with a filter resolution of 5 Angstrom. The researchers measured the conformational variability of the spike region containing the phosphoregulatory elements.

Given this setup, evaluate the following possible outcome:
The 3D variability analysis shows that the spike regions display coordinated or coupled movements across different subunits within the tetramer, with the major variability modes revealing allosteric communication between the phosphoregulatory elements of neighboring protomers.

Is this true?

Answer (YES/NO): NO